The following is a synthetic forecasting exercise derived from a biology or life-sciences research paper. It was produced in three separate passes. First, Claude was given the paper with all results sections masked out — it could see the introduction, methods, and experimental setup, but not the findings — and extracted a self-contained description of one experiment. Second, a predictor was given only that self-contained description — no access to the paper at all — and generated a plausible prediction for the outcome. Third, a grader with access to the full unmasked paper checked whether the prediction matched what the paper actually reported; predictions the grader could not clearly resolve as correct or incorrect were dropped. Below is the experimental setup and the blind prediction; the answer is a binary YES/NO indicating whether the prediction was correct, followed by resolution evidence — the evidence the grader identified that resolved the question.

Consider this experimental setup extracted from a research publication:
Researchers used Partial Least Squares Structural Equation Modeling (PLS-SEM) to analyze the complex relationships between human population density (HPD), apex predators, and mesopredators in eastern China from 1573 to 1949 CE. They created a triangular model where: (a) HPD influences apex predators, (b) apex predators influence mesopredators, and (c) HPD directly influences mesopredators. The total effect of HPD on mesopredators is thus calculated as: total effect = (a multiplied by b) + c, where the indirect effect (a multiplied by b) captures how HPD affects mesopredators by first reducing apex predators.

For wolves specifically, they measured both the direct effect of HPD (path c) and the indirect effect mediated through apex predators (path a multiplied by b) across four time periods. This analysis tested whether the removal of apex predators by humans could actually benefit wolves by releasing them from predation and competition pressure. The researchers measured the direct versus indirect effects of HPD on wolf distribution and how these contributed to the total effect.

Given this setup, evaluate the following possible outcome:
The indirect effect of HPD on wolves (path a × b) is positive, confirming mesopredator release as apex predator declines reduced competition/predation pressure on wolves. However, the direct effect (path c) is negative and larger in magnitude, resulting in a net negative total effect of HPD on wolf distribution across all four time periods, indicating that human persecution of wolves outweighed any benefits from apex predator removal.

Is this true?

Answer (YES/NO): NO